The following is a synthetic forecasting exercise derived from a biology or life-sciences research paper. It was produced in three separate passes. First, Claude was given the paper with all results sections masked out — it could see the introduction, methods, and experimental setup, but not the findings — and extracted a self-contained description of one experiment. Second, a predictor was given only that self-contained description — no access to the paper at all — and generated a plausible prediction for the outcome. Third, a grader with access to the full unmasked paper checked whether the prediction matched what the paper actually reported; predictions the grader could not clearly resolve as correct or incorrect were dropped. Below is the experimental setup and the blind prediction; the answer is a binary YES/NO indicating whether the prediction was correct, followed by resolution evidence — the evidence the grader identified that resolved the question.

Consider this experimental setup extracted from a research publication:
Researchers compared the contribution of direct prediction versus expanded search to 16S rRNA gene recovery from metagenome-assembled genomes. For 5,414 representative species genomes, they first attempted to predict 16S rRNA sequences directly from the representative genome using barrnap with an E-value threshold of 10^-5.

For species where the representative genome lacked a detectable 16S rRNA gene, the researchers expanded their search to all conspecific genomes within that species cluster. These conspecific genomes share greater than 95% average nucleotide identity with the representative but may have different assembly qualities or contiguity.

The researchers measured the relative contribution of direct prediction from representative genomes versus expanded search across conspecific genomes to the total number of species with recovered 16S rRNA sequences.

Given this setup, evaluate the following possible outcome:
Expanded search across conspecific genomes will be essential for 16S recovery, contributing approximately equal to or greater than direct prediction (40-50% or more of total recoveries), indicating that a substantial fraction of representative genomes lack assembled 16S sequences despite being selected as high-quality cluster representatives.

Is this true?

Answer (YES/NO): YES